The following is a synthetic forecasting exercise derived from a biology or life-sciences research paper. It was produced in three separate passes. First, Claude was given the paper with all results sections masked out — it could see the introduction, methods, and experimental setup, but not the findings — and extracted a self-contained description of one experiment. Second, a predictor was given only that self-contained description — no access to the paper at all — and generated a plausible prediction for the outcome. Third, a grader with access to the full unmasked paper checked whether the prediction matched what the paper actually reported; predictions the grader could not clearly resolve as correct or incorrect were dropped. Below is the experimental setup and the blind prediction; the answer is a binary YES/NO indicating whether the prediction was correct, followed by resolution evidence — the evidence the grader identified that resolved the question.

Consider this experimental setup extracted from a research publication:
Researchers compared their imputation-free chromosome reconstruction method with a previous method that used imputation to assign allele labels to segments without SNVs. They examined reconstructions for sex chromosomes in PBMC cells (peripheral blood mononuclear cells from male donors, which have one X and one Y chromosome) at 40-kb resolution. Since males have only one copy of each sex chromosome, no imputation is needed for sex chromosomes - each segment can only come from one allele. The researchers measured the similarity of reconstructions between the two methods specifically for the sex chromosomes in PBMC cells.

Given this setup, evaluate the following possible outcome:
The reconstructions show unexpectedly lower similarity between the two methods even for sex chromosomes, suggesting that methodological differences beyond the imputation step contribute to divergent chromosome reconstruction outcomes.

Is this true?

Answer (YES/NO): NO